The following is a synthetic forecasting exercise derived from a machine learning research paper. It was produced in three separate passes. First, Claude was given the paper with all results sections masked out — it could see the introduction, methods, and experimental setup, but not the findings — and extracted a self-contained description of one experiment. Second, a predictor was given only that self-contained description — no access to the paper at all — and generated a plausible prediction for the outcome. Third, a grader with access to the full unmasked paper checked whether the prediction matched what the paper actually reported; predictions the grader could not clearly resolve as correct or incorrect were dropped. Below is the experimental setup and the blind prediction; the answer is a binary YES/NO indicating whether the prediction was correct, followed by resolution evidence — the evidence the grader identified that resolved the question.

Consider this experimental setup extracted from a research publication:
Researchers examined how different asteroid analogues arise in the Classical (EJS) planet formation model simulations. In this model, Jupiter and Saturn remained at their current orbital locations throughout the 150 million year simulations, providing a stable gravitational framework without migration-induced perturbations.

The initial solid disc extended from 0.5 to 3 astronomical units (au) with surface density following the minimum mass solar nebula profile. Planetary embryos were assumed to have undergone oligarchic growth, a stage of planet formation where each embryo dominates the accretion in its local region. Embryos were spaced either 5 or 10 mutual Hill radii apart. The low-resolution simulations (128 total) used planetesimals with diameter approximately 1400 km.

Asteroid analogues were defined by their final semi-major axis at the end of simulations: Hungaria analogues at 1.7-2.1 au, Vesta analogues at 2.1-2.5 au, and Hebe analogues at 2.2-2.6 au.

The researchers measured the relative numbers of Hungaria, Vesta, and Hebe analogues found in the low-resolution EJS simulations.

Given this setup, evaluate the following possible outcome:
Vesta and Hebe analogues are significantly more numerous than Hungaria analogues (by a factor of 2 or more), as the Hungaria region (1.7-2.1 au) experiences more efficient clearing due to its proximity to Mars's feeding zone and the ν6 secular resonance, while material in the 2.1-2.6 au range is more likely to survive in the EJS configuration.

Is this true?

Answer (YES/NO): YES